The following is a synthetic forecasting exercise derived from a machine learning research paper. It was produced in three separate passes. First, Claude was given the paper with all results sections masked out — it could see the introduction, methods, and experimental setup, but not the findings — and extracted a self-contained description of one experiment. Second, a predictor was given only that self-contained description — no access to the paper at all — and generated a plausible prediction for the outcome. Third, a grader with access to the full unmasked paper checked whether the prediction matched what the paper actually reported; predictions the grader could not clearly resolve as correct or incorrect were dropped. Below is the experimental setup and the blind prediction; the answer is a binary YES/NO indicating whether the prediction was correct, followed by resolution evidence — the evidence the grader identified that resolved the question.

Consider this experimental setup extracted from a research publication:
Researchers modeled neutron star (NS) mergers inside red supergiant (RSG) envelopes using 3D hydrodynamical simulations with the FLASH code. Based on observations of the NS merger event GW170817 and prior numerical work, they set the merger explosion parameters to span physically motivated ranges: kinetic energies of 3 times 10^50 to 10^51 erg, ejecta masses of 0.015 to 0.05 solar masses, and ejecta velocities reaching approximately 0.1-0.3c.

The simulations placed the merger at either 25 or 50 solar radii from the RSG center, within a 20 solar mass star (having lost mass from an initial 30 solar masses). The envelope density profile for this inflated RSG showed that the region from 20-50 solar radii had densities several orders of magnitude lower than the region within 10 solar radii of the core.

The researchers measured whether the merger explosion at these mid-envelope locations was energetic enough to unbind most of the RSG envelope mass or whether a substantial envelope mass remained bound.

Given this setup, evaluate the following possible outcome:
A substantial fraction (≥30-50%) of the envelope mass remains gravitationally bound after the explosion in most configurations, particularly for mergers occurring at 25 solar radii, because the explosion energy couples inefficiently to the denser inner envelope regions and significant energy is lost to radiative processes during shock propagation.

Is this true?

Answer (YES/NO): NO